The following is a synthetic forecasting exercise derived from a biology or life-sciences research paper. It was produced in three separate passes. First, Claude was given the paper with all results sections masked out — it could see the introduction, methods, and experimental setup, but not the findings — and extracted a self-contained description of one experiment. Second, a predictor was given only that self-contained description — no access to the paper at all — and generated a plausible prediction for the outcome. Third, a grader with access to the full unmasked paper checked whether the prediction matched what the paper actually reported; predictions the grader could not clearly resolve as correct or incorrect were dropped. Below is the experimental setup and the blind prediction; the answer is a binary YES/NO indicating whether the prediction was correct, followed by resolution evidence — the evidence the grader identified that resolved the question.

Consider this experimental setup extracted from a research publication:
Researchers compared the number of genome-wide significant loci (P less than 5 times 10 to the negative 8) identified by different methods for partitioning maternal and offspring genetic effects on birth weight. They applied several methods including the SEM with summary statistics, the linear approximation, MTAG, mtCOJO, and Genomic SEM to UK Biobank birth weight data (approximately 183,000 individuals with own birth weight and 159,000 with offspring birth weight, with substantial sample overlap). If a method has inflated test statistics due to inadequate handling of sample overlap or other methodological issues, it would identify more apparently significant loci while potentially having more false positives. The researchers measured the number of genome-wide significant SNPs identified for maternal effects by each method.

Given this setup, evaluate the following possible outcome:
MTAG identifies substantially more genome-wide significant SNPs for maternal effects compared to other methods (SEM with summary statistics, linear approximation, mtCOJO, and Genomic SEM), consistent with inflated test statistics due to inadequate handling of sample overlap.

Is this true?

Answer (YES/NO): NO